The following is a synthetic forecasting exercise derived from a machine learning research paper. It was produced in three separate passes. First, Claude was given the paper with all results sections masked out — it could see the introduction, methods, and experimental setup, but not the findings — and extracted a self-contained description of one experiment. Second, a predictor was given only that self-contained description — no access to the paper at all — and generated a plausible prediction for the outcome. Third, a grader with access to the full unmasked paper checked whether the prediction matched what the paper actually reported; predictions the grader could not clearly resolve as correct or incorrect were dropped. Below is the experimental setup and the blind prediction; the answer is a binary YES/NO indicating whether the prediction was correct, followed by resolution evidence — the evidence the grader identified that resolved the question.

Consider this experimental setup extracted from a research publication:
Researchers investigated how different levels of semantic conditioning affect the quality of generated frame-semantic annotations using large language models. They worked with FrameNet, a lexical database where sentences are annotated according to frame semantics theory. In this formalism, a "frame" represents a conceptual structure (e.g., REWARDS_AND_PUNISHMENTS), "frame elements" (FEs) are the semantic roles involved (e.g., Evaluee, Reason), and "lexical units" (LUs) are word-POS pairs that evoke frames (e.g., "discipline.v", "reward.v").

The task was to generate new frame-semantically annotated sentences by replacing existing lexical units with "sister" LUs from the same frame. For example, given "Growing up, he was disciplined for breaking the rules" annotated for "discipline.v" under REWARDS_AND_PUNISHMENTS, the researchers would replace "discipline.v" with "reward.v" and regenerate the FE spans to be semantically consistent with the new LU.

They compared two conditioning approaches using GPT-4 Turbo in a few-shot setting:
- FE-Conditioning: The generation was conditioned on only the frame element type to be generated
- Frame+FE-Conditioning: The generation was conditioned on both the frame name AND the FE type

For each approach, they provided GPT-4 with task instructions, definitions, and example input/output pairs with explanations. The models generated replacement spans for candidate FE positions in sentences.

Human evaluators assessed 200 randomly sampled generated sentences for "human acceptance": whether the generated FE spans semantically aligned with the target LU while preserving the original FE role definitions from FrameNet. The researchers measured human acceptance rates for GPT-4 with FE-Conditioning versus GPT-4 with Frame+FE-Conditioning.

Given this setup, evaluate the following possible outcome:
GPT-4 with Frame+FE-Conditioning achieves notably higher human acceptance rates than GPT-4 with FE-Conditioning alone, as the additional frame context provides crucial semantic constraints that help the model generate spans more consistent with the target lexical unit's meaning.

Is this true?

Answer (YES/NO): NO